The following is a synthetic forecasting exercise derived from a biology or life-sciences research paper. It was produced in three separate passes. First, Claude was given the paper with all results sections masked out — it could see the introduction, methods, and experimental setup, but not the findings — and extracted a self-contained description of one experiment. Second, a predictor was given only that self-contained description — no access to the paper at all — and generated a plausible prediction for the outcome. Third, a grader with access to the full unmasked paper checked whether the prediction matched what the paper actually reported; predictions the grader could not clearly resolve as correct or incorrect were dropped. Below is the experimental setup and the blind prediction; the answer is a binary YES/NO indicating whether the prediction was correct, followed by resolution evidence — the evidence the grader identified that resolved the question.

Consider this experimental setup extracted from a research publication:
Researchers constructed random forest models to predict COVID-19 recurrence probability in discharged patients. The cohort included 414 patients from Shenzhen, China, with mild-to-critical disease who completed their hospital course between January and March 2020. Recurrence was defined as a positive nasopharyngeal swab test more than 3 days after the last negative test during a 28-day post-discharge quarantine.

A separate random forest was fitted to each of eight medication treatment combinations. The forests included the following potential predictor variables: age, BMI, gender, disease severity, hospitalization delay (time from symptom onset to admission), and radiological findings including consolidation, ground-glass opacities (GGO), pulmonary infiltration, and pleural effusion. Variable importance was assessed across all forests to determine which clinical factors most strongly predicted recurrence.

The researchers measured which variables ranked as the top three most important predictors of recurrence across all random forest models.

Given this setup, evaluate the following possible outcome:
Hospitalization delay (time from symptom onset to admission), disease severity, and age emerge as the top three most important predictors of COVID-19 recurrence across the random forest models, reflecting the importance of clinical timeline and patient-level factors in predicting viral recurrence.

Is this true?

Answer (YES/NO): NO